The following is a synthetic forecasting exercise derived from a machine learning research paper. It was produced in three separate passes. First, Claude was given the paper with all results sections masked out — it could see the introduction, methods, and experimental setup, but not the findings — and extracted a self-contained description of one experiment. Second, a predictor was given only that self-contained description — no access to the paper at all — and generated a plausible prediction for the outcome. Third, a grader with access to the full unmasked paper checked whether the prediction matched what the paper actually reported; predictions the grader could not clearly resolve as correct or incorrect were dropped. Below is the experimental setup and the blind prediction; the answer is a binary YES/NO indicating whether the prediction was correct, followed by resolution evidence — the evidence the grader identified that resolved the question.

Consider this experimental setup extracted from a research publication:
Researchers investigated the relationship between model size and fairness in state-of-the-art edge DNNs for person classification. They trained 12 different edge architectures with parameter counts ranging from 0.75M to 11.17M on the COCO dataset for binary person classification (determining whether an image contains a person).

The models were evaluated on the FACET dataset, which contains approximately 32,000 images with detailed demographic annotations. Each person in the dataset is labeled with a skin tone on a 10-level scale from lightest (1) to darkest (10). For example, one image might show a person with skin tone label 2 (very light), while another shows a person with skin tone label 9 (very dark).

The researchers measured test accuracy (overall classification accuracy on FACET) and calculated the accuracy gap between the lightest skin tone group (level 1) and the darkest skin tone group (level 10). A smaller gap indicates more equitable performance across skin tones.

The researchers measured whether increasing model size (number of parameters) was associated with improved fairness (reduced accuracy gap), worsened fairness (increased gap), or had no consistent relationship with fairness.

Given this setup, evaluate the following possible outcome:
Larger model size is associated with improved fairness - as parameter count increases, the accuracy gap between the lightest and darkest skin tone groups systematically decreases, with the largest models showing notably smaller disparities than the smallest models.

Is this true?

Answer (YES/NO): NO